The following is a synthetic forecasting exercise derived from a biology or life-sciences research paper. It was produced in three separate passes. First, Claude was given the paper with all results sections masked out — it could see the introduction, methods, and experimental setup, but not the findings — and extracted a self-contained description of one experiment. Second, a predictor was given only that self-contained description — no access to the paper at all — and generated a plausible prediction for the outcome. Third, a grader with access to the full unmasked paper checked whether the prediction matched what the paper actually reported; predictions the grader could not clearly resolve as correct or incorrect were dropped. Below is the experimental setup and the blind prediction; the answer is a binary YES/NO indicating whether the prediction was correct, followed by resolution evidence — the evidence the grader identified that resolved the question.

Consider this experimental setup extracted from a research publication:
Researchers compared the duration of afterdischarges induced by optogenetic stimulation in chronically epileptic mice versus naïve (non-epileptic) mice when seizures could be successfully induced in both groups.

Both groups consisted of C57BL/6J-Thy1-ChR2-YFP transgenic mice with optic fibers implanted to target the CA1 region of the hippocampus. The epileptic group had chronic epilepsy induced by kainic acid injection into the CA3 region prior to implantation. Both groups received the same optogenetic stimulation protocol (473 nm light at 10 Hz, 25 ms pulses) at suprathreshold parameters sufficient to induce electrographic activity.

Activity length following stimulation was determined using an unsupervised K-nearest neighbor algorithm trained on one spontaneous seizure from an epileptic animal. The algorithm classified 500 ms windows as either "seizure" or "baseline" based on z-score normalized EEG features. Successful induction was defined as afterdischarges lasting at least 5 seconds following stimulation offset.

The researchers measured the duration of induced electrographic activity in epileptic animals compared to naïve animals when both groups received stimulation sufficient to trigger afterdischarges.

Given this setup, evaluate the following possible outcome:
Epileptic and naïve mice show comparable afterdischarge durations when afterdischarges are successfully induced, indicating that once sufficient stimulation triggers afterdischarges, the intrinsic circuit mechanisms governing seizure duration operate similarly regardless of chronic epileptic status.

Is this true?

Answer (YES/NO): NO